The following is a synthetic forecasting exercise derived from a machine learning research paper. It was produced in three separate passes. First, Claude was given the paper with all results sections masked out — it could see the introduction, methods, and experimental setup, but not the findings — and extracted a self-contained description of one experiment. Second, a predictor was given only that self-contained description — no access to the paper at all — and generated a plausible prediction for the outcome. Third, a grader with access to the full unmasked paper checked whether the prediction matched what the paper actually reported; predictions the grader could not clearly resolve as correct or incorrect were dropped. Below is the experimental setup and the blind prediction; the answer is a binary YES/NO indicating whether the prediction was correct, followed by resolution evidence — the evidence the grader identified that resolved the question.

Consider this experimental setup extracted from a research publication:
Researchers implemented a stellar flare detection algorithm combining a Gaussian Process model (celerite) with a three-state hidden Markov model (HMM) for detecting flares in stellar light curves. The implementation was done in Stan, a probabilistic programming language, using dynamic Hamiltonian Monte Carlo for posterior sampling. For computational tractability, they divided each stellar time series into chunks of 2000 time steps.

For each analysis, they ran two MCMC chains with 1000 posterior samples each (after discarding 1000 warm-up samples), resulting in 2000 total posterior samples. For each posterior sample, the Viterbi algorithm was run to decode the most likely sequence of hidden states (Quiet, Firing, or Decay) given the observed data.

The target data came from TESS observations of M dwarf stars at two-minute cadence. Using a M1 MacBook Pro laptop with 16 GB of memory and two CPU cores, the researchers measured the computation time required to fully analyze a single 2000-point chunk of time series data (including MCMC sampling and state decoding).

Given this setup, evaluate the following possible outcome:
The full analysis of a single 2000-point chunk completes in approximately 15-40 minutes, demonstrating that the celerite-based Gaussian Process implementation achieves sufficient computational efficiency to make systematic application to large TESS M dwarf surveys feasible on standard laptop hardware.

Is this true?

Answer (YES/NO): NO